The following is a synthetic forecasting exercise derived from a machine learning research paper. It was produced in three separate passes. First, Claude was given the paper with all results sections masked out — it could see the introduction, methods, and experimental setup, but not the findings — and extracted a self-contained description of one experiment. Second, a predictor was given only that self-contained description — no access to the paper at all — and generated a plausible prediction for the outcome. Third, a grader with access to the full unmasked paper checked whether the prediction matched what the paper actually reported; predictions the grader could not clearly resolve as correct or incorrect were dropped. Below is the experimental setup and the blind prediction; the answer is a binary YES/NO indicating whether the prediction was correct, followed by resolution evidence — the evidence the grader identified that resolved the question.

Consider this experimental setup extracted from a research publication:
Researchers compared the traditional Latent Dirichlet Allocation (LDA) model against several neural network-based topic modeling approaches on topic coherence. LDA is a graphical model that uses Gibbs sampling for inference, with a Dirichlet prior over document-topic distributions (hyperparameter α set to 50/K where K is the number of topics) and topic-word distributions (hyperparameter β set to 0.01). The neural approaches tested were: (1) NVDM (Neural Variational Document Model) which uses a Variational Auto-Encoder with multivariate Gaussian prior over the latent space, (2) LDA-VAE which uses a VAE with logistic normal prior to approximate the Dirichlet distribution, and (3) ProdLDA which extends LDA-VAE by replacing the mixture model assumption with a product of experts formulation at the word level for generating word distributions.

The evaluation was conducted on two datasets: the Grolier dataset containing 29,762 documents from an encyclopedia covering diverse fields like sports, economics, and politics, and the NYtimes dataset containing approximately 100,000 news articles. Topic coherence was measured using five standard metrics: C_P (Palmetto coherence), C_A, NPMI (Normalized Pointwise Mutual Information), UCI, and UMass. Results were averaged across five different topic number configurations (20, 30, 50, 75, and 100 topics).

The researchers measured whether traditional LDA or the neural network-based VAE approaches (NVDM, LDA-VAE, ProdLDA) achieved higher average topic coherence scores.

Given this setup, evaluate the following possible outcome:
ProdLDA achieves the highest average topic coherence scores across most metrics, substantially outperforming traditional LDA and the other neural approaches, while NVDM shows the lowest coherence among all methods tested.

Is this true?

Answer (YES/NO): NO